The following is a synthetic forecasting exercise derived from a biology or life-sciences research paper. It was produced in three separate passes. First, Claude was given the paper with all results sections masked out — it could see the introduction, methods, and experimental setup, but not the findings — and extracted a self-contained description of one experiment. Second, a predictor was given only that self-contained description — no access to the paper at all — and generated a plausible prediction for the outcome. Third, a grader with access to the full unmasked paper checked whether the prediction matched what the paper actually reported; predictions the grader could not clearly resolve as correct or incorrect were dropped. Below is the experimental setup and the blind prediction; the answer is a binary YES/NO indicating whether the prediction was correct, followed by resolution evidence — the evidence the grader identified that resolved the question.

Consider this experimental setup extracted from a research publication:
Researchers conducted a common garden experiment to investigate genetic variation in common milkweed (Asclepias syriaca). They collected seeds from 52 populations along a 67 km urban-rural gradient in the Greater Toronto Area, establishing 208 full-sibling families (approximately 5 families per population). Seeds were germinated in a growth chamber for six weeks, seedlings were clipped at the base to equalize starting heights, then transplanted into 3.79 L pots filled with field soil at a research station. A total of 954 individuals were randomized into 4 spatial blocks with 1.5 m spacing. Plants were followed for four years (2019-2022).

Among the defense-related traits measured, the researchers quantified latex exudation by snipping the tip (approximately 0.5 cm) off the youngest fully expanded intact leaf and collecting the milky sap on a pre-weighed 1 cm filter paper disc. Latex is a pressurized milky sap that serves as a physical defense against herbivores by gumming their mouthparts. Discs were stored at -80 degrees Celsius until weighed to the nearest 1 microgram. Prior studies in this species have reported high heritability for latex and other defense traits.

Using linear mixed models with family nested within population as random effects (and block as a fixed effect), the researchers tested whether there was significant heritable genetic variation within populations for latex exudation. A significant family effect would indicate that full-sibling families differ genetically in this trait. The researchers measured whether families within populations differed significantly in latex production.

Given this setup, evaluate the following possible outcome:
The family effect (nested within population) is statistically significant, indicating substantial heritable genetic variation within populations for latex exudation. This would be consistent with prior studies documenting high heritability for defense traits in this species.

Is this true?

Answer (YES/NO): NO